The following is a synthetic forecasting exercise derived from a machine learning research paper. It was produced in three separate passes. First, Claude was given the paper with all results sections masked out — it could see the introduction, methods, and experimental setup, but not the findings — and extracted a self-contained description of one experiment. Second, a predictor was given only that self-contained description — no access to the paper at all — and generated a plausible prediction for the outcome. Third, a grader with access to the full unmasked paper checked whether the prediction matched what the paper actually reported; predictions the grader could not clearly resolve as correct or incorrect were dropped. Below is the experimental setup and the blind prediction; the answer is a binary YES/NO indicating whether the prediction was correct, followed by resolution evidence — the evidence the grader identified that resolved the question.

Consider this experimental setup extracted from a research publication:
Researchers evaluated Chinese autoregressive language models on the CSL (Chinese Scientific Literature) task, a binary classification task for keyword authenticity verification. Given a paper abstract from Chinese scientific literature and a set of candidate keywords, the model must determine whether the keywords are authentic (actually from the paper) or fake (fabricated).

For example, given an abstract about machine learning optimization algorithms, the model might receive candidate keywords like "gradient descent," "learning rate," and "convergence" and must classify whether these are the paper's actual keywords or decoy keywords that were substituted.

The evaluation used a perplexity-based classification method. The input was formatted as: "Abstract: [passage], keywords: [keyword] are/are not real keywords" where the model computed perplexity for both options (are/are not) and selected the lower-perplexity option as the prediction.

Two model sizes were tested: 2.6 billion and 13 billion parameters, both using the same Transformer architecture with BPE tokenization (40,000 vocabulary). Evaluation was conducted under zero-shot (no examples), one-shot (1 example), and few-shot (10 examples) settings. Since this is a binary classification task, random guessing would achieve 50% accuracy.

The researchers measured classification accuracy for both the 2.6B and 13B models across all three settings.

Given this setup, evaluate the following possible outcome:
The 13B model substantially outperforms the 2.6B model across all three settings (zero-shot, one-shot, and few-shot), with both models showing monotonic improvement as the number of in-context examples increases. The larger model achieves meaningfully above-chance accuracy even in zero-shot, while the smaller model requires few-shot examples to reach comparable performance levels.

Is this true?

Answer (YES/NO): NO